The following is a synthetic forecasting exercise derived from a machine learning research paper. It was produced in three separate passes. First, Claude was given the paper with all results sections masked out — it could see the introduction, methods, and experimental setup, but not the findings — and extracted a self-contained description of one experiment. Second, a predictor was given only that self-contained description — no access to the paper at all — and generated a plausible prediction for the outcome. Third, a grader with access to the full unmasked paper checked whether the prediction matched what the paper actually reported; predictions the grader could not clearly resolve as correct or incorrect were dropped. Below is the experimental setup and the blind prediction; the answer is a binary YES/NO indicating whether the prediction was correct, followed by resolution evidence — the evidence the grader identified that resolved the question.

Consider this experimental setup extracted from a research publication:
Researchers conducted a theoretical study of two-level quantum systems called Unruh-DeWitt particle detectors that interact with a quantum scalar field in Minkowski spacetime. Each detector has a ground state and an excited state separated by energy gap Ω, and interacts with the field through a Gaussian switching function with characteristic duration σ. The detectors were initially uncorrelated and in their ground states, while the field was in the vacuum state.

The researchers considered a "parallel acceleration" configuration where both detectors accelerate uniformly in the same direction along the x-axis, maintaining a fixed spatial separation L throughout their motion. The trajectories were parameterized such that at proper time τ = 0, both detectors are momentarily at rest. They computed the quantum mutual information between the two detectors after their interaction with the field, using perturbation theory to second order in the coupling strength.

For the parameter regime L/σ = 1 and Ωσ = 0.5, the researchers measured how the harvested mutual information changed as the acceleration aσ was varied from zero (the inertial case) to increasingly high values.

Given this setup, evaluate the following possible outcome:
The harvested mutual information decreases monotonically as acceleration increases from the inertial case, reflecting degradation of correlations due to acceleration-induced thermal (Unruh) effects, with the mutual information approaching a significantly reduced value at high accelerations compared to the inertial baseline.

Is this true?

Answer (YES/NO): YES